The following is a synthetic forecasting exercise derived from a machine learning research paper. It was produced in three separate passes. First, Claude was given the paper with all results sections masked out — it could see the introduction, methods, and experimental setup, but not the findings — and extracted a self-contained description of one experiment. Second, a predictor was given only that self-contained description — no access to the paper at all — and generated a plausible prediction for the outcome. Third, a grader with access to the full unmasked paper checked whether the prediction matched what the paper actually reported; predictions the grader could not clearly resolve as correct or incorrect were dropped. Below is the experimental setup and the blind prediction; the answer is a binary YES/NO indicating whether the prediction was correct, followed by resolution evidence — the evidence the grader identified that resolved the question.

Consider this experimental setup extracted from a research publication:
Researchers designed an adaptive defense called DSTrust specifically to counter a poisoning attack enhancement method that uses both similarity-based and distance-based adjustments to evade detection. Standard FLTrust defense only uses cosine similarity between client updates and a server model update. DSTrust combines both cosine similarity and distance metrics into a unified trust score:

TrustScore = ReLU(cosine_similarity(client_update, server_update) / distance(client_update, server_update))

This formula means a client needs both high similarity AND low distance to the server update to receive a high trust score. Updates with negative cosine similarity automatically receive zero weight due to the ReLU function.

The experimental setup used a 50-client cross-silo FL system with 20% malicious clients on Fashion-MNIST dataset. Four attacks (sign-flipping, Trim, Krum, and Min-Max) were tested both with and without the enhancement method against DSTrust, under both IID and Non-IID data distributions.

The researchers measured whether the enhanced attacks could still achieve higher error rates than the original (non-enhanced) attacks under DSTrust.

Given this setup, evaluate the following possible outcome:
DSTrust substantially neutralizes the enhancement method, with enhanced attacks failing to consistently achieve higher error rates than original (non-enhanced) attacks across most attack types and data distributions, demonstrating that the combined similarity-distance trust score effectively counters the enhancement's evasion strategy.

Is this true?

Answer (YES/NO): NO